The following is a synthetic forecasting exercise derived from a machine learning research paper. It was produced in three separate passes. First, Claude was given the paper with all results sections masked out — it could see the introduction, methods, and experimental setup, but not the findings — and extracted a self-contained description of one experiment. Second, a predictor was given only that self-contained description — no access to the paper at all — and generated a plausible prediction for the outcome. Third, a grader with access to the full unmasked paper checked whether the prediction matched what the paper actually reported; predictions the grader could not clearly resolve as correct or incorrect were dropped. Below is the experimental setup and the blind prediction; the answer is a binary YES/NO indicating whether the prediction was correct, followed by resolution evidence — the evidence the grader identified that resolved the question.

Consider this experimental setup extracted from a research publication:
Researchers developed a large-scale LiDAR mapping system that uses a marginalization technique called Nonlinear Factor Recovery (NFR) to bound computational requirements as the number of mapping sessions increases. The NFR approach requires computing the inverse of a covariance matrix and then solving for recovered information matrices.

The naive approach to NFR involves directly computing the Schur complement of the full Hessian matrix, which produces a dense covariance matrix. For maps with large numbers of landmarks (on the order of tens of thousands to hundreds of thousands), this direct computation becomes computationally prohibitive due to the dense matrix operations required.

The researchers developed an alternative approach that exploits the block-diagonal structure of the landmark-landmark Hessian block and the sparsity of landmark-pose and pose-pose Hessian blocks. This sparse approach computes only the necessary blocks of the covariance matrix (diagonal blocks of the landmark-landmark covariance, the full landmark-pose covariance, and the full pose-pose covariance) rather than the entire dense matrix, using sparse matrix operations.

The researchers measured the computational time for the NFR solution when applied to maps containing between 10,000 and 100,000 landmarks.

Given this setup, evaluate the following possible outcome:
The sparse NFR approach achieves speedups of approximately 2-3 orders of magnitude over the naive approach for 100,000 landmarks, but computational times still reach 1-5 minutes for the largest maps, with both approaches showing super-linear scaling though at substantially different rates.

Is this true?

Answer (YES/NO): NO